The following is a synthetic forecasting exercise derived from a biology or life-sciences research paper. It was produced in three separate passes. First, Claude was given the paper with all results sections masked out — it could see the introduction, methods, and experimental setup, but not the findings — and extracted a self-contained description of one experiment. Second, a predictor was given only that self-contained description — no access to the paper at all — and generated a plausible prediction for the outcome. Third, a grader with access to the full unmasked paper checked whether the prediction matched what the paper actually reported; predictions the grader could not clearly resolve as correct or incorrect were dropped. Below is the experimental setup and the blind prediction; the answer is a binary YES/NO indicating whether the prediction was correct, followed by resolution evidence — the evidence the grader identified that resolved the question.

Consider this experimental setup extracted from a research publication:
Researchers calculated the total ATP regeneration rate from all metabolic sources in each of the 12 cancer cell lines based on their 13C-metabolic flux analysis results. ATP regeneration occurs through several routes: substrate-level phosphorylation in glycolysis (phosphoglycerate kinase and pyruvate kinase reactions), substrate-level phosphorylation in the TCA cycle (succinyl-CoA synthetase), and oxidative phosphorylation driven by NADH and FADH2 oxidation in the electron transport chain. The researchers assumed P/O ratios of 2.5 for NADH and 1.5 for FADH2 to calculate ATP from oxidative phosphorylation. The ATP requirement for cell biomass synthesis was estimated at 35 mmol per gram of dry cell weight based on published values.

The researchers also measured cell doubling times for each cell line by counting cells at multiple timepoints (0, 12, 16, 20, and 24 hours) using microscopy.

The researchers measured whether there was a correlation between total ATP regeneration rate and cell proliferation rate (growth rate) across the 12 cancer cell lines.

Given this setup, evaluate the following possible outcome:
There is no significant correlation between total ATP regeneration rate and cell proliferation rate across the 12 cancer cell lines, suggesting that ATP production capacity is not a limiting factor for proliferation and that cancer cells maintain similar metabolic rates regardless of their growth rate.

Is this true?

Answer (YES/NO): NO